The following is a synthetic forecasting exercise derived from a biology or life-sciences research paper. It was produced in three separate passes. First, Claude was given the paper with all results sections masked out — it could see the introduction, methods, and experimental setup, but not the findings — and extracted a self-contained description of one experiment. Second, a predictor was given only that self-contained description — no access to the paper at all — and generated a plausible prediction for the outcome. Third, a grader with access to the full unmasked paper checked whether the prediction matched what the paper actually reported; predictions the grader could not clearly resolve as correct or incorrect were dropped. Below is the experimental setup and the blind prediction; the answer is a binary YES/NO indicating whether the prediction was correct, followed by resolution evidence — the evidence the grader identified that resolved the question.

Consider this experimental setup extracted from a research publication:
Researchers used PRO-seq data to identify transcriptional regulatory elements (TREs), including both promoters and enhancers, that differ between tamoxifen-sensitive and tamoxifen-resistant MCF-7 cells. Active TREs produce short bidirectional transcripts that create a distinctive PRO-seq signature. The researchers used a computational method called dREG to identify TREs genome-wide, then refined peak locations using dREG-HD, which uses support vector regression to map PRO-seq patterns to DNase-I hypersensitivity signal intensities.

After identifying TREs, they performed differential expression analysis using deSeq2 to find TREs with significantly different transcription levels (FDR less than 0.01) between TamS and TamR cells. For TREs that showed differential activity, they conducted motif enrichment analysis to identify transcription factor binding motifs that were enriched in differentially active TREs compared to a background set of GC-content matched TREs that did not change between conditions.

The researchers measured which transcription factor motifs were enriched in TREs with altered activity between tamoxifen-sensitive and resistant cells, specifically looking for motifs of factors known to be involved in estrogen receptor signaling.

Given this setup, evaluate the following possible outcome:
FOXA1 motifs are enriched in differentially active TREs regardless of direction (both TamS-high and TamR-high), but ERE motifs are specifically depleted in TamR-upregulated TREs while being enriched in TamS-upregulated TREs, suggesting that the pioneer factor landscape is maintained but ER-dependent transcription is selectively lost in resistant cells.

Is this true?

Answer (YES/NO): NO